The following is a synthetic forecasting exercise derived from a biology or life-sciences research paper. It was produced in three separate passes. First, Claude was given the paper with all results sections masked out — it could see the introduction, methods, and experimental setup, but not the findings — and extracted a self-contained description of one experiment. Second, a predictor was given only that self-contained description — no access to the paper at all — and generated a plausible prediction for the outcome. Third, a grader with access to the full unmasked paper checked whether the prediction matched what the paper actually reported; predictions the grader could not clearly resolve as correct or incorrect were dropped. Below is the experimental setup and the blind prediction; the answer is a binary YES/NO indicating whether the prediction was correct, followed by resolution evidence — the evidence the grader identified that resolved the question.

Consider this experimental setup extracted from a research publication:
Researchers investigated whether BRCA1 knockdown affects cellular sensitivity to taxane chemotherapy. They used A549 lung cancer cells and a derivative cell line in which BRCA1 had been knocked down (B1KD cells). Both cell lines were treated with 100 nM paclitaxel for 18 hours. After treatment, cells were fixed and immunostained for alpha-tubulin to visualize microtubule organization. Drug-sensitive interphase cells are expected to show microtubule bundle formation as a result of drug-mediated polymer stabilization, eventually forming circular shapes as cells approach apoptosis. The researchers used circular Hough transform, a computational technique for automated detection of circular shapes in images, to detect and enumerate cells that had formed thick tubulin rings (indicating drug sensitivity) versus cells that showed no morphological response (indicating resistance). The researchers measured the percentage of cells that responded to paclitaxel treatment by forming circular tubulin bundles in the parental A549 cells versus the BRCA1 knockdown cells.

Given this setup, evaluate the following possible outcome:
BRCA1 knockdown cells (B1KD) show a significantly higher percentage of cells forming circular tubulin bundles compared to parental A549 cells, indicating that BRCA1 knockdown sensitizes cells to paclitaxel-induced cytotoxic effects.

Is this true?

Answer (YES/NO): NO